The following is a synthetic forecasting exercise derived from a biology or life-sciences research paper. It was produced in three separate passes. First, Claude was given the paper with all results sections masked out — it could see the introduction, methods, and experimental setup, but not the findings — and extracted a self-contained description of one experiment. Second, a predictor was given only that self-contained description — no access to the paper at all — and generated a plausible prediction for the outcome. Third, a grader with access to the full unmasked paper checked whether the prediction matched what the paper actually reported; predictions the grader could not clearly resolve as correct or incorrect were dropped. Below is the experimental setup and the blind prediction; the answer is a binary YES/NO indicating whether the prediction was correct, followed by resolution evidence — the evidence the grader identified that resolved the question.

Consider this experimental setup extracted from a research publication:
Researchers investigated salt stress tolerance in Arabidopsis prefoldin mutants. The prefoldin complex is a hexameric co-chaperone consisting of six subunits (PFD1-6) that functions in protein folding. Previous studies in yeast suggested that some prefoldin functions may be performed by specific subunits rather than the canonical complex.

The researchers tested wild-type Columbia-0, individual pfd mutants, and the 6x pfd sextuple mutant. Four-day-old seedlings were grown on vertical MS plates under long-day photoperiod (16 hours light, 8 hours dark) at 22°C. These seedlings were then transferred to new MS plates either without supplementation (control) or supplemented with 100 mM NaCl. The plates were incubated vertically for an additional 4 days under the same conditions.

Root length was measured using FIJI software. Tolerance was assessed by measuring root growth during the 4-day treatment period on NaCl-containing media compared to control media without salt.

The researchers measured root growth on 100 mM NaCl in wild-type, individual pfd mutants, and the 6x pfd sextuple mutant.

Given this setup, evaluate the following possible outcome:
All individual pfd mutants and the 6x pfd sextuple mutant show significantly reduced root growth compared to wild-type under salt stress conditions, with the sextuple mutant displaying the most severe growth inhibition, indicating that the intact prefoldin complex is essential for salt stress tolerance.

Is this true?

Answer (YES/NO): NO